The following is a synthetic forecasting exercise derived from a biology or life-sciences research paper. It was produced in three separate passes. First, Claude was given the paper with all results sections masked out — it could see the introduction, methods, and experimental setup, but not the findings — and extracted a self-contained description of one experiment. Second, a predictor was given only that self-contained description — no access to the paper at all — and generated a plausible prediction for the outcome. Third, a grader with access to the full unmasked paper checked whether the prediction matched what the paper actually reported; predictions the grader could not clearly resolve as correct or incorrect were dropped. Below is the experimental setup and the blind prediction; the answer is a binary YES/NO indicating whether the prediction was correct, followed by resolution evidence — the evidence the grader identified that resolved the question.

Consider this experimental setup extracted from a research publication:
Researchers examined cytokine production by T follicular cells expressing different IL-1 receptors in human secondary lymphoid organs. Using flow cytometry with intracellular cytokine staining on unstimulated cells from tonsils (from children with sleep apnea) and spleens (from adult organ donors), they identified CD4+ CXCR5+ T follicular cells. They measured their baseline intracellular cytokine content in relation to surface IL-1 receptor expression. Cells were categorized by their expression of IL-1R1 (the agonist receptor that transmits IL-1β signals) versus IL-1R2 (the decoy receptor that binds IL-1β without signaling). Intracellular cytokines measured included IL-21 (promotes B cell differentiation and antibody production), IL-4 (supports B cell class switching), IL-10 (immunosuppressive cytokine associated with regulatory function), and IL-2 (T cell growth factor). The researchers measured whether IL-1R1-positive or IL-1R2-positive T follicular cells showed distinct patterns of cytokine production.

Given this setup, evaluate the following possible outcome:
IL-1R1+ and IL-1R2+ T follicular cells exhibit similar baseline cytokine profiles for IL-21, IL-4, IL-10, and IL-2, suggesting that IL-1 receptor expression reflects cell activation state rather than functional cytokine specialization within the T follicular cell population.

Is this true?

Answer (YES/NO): NO